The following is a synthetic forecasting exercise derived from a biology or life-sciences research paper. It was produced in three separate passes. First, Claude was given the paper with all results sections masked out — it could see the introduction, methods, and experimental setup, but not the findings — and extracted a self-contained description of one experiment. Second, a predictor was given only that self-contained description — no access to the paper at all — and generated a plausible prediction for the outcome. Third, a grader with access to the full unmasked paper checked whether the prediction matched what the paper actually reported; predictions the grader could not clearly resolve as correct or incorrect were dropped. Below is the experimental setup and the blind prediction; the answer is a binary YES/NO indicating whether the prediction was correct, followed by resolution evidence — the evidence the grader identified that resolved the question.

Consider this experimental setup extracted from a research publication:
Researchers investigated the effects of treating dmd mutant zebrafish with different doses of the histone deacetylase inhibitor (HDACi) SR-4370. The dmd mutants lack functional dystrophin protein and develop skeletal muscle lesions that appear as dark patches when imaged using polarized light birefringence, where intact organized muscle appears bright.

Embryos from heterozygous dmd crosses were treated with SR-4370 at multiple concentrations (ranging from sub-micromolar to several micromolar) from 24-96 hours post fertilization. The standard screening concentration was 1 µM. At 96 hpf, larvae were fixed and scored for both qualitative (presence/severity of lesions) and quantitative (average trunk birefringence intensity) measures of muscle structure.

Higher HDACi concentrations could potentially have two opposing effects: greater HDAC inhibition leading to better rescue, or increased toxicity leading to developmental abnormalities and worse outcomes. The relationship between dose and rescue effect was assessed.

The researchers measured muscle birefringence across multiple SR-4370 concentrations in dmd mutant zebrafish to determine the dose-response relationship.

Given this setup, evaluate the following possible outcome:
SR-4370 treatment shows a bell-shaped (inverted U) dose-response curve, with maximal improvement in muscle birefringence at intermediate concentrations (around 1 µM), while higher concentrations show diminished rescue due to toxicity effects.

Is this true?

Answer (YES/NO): YES